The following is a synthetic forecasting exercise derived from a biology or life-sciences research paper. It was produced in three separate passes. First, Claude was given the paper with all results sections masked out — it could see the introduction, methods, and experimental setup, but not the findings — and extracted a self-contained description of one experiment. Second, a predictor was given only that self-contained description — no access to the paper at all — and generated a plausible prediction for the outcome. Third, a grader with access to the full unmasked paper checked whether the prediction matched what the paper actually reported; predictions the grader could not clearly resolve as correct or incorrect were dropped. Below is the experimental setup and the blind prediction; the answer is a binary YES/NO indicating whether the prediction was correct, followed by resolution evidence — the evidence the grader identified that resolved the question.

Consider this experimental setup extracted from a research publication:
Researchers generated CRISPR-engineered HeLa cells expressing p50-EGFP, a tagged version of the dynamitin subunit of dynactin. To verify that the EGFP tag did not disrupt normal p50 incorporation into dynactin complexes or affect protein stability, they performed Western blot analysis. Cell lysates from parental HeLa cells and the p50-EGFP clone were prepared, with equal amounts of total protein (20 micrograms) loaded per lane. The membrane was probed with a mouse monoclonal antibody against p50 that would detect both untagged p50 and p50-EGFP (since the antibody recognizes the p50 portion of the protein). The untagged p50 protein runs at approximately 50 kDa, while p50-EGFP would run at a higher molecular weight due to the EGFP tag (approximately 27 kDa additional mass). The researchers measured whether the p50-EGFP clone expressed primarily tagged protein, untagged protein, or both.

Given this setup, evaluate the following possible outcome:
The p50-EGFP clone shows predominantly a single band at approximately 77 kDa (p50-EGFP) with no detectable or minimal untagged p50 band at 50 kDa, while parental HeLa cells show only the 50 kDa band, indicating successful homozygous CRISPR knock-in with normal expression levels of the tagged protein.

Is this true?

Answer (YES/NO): NO